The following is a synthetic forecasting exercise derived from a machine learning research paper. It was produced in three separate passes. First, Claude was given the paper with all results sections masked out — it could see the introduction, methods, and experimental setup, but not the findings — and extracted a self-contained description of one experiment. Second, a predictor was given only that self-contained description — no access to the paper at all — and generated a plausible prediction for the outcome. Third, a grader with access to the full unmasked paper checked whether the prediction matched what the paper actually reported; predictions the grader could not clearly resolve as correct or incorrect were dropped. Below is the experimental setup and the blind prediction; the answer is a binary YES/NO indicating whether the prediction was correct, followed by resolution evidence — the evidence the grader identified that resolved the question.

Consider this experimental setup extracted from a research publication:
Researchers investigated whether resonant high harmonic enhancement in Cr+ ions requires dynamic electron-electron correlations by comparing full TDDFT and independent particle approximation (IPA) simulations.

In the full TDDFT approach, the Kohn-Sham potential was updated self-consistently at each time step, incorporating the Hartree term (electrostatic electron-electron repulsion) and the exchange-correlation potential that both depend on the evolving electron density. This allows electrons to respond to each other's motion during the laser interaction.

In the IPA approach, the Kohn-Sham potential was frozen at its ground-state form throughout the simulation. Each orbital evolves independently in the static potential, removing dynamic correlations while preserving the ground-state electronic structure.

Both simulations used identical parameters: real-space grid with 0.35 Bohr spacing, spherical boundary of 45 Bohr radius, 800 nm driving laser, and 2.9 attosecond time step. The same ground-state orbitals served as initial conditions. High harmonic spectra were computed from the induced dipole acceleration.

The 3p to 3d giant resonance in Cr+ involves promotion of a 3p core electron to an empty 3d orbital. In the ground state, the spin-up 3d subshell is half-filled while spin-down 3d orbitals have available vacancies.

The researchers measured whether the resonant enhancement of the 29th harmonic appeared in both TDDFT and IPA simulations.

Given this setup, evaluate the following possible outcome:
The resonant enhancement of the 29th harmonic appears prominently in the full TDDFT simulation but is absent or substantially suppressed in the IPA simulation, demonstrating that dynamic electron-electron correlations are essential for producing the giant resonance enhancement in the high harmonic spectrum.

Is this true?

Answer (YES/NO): YES